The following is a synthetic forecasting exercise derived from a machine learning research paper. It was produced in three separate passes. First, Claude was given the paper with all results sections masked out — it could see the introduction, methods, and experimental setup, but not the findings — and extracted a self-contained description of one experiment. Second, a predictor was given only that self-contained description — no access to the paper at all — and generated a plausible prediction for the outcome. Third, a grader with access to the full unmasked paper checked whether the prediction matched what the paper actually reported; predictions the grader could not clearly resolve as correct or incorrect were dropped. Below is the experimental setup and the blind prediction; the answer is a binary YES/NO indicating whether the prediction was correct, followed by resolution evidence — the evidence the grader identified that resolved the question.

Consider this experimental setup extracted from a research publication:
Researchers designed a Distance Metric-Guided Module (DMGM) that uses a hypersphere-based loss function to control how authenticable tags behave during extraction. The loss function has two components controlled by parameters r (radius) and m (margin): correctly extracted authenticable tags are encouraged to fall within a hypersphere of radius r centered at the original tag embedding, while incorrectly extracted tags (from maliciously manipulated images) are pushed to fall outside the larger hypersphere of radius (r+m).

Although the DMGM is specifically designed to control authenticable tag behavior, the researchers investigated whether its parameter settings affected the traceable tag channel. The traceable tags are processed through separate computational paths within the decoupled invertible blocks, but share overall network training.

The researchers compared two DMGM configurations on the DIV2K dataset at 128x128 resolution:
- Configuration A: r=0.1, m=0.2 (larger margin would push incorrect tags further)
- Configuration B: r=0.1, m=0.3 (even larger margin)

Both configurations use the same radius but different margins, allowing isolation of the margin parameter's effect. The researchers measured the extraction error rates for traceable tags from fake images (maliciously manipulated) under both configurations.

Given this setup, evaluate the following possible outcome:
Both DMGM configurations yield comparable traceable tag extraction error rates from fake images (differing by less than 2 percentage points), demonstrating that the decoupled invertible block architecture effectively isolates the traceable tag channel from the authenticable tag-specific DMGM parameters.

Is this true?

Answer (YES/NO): NO